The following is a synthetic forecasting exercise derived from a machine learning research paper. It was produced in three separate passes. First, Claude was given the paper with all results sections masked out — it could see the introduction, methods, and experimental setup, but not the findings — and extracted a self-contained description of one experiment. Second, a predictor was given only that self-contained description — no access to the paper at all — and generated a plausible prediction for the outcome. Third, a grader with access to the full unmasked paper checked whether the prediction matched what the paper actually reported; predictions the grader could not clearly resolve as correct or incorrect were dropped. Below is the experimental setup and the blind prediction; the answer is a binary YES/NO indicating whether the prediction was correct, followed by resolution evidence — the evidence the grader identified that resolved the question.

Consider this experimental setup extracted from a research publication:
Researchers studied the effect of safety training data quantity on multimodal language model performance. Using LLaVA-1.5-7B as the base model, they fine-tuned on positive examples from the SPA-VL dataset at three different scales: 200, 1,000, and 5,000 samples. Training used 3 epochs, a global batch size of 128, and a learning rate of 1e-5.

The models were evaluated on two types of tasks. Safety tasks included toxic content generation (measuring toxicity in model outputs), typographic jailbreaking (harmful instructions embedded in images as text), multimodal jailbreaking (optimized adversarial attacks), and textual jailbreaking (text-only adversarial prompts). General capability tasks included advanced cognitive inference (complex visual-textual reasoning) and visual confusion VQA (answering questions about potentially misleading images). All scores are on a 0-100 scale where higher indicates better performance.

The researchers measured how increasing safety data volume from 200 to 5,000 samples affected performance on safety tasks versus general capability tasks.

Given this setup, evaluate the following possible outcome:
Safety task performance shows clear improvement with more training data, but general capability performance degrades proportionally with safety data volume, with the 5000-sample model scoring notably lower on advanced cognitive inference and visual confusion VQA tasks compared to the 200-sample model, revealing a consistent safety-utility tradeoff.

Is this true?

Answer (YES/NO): NO